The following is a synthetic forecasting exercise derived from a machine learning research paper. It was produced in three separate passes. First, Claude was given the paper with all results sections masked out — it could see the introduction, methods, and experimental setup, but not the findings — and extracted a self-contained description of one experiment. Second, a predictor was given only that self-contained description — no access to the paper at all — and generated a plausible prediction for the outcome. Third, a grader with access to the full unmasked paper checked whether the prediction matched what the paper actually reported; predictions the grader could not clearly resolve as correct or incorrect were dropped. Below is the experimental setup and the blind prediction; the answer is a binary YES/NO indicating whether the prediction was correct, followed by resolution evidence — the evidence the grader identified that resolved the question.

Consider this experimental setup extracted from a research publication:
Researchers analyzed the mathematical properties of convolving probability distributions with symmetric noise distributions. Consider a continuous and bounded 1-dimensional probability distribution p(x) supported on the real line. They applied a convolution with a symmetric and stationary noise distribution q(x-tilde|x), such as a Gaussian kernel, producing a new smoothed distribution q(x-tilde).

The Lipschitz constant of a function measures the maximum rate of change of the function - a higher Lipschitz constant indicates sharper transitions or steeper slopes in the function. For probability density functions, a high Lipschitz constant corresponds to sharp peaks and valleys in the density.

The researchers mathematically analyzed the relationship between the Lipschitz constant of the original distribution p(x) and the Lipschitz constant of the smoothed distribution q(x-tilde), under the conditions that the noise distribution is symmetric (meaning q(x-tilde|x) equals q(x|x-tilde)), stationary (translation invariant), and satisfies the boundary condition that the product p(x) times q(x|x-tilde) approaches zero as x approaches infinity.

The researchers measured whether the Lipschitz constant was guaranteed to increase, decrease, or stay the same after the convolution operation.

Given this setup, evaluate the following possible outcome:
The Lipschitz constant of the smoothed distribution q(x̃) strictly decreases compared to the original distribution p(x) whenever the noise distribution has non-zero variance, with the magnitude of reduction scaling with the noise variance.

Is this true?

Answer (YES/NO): NO